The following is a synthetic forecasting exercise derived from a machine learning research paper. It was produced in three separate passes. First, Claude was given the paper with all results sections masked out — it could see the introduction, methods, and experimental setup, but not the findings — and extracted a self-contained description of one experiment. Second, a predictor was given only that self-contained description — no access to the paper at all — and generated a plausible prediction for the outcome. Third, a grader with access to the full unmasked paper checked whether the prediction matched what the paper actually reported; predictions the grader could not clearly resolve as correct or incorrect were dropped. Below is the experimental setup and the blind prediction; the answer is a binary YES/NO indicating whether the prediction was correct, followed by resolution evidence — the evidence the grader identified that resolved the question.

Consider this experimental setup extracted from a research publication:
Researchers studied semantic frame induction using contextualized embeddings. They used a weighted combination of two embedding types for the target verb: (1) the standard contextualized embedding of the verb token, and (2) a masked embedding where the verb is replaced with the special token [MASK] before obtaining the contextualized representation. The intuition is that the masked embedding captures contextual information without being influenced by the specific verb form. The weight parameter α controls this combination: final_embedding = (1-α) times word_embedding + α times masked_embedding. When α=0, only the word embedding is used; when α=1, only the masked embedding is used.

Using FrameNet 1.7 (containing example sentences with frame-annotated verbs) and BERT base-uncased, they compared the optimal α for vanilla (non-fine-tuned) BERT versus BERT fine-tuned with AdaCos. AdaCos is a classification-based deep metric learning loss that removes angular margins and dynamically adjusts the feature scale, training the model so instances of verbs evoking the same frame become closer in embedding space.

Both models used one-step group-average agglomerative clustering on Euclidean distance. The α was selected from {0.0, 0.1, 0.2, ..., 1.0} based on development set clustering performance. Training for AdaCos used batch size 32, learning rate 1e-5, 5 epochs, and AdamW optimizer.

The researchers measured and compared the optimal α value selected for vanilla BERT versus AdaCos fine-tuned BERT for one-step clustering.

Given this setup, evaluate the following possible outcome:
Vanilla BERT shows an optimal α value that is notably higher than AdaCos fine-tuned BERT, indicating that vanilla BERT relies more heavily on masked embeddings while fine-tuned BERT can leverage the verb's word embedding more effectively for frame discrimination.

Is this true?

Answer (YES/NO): NO